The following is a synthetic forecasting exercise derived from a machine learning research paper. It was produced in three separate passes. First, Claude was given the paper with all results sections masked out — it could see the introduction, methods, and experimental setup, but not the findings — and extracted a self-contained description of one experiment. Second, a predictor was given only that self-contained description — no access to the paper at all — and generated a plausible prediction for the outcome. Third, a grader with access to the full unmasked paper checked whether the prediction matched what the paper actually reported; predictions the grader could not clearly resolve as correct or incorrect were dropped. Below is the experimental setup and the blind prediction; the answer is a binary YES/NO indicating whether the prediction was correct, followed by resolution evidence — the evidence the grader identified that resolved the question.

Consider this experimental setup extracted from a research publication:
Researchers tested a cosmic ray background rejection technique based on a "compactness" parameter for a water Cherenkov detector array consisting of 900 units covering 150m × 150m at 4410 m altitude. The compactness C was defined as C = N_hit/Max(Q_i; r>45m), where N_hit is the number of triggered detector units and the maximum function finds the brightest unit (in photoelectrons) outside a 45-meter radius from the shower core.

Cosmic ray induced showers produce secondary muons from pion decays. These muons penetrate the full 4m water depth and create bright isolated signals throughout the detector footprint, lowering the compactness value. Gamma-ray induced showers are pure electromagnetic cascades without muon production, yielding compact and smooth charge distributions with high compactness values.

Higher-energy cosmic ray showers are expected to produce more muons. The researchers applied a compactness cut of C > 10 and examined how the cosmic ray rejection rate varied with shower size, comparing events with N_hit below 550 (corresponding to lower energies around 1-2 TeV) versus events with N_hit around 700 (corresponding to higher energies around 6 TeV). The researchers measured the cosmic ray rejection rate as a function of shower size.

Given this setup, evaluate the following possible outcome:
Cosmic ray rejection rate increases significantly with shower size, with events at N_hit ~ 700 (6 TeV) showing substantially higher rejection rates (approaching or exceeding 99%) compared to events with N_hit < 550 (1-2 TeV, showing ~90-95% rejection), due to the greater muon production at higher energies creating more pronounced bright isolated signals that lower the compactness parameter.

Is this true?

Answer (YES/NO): NO